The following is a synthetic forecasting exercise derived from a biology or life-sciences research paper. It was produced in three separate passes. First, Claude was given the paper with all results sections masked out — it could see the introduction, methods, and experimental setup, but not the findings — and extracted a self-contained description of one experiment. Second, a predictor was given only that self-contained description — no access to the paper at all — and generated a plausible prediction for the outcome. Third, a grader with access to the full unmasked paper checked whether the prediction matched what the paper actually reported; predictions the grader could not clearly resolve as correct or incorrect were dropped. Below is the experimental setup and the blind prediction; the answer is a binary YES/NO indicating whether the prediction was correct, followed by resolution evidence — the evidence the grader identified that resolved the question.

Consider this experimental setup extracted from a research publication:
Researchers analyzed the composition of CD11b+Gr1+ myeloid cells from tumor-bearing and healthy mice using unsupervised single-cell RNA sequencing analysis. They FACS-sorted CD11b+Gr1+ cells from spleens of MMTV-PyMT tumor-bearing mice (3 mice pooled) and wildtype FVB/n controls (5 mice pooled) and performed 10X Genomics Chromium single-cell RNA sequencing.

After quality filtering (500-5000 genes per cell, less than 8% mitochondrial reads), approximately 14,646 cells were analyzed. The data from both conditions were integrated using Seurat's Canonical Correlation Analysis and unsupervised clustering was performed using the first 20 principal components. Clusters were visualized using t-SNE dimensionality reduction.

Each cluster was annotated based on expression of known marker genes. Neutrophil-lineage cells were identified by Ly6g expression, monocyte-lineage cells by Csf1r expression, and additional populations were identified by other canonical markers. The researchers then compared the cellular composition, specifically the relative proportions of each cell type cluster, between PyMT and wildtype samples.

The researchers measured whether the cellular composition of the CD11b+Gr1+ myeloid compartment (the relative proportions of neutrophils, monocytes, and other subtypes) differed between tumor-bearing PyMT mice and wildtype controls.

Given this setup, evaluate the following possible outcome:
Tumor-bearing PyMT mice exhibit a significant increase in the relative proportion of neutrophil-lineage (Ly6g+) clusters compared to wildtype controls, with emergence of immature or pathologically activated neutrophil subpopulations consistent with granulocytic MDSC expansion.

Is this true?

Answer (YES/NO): YES